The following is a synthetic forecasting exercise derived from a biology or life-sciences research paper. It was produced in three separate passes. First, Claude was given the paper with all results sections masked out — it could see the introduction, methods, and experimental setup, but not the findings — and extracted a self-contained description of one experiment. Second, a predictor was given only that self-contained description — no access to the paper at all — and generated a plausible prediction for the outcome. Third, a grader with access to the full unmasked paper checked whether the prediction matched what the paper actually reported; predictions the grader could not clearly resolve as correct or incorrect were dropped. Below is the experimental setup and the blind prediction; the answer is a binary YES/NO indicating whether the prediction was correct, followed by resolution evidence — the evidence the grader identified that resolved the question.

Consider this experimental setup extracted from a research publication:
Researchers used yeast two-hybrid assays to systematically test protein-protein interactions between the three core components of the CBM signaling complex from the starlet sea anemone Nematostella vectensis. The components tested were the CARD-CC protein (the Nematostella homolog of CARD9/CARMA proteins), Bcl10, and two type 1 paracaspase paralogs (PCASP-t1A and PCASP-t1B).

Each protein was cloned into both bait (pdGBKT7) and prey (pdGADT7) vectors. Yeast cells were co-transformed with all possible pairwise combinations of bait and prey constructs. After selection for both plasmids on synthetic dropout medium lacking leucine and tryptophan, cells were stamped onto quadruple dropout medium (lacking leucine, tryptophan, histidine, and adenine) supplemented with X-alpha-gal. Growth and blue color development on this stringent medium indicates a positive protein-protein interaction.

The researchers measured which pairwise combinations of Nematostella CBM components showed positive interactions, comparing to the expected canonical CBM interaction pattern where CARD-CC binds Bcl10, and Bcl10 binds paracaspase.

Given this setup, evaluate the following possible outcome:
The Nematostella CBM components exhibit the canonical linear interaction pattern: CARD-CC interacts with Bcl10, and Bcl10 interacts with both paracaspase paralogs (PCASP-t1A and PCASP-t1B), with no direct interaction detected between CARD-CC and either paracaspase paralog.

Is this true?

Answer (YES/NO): NO